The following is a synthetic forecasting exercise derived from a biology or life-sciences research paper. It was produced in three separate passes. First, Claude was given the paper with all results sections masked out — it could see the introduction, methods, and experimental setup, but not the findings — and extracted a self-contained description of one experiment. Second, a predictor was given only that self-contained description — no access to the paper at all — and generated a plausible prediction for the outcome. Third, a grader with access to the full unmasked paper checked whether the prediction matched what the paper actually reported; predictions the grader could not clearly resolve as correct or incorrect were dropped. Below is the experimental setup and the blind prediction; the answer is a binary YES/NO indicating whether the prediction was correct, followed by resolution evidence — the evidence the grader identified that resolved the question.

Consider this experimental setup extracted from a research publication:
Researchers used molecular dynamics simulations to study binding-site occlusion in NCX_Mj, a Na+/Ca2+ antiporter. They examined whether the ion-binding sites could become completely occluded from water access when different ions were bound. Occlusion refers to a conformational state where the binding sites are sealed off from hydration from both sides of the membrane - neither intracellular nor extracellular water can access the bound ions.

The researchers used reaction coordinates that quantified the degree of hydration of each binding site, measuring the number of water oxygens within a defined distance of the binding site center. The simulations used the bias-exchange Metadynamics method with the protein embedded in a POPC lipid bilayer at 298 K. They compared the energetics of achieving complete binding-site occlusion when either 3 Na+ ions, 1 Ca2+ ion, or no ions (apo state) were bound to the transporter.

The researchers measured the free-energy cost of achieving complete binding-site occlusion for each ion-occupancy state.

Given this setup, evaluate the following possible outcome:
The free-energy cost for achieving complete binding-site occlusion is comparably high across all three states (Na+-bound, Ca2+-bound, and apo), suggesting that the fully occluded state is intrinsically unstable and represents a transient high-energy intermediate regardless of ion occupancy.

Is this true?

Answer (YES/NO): NO